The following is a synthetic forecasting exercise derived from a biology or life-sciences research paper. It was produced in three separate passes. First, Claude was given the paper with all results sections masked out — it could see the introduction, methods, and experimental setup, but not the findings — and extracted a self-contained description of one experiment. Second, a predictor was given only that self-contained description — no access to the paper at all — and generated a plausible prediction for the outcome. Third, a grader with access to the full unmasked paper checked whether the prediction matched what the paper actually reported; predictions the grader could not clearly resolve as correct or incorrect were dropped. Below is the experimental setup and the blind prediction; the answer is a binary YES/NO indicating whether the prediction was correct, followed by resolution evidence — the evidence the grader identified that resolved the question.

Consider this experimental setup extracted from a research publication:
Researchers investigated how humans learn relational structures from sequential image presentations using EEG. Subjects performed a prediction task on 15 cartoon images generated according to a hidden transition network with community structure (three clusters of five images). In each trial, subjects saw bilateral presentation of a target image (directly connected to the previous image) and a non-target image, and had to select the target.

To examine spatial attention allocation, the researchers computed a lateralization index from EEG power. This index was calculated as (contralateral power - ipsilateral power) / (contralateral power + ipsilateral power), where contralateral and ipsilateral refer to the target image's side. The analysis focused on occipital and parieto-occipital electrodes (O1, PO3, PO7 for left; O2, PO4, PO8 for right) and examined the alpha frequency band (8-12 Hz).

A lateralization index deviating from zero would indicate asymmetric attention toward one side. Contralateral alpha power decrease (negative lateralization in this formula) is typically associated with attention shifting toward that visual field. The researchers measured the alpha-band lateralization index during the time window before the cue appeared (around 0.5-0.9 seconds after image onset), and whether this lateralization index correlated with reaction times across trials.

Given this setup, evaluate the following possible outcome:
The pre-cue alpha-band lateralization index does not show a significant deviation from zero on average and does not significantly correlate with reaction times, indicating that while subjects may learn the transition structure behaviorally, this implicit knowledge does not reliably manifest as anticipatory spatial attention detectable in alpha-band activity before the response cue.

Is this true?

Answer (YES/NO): NO